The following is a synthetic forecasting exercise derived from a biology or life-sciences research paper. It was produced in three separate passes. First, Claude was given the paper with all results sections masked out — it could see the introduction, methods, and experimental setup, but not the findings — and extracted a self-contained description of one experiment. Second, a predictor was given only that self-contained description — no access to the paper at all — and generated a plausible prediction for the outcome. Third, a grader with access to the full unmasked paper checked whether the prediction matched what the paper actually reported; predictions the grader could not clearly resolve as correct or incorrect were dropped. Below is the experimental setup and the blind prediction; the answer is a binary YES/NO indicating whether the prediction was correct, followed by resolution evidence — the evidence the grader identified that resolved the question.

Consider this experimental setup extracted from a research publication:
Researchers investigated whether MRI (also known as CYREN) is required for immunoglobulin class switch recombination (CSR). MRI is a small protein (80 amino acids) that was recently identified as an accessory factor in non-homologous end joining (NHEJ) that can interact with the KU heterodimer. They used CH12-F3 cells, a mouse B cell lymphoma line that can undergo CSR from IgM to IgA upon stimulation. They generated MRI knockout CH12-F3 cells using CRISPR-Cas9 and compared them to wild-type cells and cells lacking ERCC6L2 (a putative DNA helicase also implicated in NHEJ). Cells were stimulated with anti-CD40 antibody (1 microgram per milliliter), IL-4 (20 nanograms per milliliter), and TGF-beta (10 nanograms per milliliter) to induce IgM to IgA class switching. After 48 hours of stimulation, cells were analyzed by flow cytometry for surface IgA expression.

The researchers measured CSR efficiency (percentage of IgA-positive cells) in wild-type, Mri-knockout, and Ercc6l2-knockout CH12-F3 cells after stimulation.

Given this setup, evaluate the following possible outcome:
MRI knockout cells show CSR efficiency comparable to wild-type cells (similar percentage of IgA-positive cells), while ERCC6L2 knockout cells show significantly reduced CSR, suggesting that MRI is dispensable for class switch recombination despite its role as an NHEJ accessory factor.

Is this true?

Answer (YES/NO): NO